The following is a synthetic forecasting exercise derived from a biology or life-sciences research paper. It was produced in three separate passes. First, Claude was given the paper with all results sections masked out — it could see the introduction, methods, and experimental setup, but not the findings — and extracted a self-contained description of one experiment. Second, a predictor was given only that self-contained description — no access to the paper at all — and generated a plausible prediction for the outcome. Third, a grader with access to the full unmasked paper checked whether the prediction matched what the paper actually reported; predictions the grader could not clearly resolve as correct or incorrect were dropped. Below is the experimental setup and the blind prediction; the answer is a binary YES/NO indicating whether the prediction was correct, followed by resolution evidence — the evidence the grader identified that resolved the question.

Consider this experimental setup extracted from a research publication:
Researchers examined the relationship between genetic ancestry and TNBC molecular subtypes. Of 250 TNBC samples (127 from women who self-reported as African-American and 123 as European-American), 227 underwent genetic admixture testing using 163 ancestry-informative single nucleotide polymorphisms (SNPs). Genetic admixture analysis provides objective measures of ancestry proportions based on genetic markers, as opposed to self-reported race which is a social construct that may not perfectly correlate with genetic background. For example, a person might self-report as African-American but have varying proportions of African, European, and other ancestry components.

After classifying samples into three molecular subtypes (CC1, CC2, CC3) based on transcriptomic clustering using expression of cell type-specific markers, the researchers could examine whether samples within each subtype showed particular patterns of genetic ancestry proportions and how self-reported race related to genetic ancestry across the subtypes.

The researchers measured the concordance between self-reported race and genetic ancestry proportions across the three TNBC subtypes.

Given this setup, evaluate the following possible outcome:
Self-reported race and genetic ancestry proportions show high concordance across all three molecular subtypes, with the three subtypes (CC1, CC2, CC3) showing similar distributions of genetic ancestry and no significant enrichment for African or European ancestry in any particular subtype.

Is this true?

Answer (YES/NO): YES